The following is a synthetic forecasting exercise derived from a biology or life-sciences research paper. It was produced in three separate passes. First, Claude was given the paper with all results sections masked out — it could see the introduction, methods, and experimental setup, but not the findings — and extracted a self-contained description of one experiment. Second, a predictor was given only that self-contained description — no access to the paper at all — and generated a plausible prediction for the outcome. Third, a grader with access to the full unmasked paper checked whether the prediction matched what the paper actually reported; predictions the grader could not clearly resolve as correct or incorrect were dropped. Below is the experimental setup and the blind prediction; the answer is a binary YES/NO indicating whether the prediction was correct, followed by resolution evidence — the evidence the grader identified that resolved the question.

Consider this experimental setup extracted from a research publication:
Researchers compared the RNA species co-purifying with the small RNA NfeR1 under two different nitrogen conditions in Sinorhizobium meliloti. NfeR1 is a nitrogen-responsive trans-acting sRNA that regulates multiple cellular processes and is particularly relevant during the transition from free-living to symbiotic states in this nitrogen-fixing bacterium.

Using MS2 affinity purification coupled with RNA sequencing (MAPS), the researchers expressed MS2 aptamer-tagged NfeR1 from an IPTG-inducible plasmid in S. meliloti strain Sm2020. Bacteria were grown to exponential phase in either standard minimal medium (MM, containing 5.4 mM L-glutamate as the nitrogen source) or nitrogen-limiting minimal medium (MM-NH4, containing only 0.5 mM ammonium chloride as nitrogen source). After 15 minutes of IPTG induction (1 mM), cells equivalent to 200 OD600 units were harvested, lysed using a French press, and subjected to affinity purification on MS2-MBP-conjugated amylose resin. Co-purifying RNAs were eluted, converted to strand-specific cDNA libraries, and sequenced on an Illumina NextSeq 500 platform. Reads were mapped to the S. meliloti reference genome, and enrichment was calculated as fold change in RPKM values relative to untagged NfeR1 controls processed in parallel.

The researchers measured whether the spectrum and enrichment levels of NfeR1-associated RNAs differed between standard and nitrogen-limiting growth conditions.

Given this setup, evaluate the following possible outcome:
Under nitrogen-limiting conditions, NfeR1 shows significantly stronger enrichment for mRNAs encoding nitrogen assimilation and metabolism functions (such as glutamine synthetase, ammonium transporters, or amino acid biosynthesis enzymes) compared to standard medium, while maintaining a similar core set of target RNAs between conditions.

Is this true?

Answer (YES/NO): NO